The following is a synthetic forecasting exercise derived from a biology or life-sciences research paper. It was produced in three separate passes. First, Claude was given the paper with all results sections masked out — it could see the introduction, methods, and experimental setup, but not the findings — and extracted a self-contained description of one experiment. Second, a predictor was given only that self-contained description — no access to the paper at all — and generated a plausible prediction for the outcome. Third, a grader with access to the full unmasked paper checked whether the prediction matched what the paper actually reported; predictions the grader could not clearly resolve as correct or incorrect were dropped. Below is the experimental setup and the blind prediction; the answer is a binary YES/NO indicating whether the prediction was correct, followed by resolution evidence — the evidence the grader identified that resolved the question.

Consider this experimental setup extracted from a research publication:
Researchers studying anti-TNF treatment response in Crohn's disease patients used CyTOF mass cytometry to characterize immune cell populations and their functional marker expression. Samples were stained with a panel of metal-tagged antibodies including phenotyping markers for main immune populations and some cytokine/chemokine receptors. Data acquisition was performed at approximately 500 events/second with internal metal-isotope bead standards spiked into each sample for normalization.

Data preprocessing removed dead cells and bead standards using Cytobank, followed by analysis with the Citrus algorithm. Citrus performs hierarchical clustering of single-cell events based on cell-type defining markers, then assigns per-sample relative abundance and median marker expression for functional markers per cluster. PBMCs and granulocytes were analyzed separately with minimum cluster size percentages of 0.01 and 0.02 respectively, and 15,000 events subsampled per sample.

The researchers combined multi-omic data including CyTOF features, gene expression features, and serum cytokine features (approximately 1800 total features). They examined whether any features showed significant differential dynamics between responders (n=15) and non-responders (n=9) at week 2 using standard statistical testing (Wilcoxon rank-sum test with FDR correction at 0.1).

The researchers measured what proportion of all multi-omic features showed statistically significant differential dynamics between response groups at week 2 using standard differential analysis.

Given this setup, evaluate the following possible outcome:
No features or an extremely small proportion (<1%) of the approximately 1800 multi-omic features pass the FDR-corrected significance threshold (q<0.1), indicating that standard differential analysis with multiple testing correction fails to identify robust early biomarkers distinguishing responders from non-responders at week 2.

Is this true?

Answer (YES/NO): YES